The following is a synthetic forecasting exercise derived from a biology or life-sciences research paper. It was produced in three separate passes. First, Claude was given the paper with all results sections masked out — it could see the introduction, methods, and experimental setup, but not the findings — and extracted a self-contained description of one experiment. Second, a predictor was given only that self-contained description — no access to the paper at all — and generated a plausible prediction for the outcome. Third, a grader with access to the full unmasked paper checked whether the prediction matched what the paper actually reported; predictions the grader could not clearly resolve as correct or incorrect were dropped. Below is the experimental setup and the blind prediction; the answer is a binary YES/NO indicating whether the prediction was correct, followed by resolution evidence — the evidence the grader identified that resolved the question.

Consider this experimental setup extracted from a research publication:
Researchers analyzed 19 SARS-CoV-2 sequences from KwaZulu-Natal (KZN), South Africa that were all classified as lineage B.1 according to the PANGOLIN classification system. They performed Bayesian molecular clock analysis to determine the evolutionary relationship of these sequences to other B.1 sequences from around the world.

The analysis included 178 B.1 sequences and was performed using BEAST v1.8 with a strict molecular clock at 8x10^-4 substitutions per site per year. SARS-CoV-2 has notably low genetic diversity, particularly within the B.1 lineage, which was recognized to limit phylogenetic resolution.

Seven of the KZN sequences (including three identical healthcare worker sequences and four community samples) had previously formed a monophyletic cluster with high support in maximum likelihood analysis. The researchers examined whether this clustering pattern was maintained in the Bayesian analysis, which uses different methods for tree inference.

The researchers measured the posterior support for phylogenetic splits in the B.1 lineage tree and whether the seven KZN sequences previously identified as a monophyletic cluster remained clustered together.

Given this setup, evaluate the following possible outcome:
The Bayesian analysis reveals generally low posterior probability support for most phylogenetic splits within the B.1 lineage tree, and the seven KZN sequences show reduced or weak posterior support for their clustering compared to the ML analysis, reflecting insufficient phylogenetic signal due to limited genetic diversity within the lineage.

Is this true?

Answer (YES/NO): YES